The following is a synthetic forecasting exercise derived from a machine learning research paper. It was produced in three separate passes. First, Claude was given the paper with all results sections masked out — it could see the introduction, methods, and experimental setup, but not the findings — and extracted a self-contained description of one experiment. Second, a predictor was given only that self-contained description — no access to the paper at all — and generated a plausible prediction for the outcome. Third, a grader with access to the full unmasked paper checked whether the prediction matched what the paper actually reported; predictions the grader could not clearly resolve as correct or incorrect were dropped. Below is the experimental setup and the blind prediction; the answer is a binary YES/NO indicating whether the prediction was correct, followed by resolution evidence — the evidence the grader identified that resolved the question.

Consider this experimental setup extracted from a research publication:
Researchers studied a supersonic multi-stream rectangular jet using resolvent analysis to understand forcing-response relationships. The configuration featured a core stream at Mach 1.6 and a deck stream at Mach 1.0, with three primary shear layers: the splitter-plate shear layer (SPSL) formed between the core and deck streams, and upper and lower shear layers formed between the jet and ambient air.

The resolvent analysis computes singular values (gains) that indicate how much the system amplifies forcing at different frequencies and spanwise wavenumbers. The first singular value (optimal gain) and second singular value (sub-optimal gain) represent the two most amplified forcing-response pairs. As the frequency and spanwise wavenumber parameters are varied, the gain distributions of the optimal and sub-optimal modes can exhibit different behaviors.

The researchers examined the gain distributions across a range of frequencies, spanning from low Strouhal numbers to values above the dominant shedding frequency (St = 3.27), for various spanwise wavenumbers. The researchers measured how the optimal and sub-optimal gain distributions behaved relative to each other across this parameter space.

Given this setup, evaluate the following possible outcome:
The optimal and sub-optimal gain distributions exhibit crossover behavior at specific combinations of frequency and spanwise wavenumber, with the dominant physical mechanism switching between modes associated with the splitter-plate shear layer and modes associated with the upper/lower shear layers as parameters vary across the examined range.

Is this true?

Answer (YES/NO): YES